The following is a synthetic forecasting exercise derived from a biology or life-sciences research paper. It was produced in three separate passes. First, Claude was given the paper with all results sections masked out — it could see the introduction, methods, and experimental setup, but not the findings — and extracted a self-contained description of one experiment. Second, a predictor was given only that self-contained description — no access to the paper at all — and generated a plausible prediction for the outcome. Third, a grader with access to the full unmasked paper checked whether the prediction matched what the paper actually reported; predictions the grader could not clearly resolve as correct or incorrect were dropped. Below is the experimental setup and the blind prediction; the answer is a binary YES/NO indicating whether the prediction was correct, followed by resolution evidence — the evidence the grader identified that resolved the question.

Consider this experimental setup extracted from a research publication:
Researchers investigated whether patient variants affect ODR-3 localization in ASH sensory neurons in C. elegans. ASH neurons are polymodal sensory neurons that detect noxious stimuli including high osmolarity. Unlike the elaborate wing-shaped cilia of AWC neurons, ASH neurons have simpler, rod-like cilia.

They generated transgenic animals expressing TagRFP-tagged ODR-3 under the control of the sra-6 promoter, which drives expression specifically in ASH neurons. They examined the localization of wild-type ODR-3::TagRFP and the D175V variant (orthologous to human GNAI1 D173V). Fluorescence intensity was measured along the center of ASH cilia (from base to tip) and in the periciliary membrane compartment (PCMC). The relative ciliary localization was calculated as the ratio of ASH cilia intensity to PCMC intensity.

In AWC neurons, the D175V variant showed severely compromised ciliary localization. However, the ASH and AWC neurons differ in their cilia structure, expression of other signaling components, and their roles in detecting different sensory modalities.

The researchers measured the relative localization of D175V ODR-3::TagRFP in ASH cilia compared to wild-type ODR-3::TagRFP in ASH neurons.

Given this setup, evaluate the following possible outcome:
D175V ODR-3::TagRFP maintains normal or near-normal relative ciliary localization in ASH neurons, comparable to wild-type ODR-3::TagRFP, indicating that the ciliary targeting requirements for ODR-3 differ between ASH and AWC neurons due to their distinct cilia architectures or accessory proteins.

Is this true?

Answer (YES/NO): NO